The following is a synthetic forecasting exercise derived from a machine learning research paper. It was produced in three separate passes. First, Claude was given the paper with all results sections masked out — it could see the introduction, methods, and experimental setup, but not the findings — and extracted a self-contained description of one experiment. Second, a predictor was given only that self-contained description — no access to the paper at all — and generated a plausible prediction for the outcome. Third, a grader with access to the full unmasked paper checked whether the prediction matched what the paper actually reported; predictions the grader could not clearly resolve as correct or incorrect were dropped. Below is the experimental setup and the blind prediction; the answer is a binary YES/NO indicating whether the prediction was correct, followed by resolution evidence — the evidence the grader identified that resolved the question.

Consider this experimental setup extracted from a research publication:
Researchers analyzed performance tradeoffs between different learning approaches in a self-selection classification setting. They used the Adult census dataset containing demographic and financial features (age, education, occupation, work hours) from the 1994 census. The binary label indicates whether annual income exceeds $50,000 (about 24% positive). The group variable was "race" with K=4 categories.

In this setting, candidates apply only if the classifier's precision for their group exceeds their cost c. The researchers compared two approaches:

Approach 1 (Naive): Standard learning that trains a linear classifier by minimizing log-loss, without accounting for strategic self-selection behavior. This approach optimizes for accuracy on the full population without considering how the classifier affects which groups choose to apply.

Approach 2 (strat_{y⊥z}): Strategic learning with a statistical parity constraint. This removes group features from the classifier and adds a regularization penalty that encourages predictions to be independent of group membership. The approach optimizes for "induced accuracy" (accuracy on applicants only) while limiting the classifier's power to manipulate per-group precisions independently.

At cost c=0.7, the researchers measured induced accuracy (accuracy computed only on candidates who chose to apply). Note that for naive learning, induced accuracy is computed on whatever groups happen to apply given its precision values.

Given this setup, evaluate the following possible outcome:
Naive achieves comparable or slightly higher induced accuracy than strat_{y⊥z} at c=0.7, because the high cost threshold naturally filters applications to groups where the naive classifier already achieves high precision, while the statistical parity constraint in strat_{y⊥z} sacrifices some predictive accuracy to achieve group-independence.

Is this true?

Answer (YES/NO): YES